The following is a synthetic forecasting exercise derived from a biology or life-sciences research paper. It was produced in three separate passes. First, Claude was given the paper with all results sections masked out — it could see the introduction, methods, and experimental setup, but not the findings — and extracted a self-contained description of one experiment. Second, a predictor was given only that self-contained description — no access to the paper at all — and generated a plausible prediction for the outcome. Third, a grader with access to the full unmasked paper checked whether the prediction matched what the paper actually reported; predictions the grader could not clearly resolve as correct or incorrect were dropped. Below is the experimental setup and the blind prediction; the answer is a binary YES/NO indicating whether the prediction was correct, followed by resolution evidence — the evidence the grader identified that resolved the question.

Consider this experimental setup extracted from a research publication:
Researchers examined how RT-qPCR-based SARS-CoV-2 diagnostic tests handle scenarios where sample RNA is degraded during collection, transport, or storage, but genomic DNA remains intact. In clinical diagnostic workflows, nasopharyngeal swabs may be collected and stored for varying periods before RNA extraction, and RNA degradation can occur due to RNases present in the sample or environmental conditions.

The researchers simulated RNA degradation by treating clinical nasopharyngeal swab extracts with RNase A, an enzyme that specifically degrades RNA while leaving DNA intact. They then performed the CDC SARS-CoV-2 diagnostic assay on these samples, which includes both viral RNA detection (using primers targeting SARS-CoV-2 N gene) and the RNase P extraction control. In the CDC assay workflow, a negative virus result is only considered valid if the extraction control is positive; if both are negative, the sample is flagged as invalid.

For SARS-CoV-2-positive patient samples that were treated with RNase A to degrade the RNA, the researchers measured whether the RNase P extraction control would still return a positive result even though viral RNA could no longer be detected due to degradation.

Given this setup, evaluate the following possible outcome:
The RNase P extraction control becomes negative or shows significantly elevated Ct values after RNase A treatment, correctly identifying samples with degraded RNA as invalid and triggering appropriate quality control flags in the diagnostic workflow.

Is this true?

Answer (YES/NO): NO